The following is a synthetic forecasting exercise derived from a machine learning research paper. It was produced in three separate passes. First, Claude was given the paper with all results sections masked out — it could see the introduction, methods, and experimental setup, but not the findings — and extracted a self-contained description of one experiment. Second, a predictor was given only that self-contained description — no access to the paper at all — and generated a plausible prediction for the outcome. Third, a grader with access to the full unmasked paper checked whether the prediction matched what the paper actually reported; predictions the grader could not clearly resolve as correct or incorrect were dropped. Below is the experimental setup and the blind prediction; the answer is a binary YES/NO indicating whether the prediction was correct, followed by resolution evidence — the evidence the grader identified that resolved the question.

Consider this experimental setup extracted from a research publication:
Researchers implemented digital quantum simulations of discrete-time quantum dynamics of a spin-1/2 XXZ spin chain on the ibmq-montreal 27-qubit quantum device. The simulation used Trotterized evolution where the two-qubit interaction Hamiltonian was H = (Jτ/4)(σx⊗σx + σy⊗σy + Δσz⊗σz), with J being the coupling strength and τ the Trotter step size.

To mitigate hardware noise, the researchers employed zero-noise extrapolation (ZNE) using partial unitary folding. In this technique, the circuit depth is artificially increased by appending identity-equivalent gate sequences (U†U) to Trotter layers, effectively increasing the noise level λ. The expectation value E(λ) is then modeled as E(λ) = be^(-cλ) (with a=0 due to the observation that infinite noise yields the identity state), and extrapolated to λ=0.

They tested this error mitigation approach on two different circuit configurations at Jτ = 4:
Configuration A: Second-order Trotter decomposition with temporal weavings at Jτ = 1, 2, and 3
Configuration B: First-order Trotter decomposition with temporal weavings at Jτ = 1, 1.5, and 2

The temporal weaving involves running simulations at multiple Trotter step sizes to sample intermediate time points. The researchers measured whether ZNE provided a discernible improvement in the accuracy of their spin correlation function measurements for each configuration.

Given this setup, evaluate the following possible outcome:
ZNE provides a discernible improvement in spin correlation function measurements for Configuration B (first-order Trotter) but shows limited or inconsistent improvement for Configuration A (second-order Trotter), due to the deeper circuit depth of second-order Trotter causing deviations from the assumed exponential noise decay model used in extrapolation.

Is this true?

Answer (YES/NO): NO